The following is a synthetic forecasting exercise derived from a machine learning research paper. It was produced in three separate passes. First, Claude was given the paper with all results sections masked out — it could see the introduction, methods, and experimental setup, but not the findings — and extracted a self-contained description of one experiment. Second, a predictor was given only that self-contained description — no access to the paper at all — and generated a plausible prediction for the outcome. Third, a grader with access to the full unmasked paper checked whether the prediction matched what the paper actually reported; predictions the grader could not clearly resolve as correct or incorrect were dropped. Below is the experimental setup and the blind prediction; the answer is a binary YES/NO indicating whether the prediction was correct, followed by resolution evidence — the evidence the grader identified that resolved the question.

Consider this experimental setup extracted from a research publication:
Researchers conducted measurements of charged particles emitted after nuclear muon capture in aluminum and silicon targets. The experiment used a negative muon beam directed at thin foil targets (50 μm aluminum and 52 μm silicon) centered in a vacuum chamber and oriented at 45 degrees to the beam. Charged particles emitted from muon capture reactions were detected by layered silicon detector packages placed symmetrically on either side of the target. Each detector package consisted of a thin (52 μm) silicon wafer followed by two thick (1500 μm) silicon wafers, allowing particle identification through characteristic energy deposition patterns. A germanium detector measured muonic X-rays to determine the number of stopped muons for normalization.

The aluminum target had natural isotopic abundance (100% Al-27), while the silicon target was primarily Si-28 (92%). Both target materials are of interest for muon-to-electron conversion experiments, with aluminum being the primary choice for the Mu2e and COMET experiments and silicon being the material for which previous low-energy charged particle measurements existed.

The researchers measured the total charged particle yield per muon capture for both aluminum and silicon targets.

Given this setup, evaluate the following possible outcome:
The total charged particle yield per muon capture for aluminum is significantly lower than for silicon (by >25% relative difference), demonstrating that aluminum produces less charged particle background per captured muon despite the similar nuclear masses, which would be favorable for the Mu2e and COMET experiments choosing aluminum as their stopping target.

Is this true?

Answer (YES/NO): YES